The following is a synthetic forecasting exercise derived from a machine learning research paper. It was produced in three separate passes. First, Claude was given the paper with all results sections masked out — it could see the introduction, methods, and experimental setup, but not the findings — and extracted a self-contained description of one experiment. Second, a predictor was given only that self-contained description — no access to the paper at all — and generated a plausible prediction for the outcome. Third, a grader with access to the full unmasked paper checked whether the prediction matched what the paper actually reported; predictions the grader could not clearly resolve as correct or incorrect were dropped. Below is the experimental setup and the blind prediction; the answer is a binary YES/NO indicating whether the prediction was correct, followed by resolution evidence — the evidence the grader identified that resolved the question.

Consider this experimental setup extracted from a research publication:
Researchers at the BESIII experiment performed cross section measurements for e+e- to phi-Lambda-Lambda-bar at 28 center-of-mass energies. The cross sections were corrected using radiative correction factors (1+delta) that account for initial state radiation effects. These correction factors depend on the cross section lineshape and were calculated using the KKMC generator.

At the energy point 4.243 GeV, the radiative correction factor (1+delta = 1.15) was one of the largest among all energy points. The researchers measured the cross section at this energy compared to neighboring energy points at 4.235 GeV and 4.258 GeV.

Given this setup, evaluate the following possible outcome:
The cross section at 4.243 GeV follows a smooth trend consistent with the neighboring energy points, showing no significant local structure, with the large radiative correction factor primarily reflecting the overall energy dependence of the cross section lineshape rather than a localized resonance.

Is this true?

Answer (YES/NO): NO